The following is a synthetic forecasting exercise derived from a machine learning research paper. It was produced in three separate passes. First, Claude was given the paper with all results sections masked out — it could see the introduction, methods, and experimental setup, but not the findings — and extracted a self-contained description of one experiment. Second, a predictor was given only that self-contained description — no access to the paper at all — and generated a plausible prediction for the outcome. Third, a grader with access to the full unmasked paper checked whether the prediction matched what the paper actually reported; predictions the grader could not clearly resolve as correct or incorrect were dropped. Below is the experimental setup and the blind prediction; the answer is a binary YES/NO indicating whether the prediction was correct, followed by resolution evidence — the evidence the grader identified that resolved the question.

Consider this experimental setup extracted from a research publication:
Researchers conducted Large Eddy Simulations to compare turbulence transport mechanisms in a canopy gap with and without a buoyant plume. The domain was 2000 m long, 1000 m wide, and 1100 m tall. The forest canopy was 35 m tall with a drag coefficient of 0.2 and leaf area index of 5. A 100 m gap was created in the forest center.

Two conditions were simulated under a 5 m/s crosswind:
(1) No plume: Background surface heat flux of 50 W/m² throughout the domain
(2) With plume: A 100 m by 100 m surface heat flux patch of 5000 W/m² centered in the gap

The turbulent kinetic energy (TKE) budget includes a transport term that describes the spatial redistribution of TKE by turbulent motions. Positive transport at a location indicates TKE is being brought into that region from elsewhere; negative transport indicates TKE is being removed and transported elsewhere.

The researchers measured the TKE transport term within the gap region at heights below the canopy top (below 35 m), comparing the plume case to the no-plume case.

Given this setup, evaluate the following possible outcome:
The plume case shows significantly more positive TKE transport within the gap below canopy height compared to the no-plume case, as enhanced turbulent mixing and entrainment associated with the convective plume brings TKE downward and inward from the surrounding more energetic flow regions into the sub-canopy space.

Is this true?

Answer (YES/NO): NO